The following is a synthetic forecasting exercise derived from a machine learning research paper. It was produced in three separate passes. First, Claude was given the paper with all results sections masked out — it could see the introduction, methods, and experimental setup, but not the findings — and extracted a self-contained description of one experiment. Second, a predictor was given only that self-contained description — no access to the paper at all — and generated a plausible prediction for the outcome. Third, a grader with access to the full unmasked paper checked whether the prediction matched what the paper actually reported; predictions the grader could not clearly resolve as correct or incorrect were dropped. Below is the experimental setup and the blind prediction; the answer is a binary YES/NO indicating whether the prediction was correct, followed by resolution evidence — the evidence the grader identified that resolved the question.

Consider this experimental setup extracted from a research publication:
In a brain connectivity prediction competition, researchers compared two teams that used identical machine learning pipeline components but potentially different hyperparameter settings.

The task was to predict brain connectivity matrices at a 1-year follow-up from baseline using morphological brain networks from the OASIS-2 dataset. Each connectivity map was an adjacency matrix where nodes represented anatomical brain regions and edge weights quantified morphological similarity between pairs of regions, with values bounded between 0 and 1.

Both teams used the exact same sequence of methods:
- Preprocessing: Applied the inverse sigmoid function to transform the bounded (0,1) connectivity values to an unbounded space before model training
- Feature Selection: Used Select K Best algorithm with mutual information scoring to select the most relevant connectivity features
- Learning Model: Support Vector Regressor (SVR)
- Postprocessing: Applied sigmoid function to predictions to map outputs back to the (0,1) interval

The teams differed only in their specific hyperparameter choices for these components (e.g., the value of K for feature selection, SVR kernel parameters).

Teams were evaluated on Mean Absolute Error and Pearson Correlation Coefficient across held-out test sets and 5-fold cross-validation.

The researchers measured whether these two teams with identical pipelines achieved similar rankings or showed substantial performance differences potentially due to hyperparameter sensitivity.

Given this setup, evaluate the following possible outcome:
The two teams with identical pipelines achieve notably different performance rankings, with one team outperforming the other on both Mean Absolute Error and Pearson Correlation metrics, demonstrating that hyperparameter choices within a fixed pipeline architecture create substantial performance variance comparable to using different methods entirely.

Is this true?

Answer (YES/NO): NO